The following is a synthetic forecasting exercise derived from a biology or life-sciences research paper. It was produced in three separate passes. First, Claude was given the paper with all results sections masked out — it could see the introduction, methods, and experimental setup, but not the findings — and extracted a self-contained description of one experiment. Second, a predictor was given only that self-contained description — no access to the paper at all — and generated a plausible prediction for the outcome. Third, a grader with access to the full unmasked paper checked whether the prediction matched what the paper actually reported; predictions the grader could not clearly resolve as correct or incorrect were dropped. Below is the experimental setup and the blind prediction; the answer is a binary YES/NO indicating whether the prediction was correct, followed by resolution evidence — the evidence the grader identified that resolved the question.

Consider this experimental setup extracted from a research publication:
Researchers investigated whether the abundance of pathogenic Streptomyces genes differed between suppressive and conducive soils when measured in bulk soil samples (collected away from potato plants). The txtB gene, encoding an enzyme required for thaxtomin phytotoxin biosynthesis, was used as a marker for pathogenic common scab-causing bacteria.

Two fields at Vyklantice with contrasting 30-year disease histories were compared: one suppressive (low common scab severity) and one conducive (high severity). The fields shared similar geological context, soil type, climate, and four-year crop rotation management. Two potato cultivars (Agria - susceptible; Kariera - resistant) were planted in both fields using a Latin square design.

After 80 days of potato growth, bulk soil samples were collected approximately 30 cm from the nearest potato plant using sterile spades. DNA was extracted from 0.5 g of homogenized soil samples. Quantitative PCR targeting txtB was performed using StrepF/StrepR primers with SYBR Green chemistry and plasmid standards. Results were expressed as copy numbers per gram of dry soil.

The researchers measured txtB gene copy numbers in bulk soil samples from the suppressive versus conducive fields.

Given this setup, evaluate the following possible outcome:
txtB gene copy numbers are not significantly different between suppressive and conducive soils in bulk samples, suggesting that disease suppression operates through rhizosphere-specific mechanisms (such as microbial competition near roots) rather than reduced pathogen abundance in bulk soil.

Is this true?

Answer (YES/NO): YES